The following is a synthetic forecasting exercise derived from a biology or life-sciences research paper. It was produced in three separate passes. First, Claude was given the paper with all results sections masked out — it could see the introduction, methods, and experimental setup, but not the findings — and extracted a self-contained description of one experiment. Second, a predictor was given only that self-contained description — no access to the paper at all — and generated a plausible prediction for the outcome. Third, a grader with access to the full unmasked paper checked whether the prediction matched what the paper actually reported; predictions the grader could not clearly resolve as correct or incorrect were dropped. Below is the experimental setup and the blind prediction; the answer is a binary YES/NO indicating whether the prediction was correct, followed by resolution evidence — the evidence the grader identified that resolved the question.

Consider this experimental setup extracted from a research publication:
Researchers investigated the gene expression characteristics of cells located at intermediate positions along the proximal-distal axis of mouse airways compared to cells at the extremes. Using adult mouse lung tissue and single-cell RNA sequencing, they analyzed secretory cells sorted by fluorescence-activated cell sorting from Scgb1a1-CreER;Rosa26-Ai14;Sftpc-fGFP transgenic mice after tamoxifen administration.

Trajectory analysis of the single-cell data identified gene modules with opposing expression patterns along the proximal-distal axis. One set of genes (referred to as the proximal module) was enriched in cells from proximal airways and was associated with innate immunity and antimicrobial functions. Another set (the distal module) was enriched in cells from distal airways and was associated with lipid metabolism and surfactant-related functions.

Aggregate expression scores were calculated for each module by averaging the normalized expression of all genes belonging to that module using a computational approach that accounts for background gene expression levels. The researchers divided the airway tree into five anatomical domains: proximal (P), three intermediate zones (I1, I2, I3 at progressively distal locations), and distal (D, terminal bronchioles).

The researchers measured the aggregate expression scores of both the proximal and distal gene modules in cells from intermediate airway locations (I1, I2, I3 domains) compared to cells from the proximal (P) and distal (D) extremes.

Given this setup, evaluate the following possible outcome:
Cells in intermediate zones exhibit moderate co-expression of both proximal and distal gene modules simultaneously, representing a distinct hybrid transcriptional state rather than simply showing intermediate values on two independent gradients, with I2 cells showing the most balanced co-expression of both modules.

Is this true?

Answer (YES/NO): NO